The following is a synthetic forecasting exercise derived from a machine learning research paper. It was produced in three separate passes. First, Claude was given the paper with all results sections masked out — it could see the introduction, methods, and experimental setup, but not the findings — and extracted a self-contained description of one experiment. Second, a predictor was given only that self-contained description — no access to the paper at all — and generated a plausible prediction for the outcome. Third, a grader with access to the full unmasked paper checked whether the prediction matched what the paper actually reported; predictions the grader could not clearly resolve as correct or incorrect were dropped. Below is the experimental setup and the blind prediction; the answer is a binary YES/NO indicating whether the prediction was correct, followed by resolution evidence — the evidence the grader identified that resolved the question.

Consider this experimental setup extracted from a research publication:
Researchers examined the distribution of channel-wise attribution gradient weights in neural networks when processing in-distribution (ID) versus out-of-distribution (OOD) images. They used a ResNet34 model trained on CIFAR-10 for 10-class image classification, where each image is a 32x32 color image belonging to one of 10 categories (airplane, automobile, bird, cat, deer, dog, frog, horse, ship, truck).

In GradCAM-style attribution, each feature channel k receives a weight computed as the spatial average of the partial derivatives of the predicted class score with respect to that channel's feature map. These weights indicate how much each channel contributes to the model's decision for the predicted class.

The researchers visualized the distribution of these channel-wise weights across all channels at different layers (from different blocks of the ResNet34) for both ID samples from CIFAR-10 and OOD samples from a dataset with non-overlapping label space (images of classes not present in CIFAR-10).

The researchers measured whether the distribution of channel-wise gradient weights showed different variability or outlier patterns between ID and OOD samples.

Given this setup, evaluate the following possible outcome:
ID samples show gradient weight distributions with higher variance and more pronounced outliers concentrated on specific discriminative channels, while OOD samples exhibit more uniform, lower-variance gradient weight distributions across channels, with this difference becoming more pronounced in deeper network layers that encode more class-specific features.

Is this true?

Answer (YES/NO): NO